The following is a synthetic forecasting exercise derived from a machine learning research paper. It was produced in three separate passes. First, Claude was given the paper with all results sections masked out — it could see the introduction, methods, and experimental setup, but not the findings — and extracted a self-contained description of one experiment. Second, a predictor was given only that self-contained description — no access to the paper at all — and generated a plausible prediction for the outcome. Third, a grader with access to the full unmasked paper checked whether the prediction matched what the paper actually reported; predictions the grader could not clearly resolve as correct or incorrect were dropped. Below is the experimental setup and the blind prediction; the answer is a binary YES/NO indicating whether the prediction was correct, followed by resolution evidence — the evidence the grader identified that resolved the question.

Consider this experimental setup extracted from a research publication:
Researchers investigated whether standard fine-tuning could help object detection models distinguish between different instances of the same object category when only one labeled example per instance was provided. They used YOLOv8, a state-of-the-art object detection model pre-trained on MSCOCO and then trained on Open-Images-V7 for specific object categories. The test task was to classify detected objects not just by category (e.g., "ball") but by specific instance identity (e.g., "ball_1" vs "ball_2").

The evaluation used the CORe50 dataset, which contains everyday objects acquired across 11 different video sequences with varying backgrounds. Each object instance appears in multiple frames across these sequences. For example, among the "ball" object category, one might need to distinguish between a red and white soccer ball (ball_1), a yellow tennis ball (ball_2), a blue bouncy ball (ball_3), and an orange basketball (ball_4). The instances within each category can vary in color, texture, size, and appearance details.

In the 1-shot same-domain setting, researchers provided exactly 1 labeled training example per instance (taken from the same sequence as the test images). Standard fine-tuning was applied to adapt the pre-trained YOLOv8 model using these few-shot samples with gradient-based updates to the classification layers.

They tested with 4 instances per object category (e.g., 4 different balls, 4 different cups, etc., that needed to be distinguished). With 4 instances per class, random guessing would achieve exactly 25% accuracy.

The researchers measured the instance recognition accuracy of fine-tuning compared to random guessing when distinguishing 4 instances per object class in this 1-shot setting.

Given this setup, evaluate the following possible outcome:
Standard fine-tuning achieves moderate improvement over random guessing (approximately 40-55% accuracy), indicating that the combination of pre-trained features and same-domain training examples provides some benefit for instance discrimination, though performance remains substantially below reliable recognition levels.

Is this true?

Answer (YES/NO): NO